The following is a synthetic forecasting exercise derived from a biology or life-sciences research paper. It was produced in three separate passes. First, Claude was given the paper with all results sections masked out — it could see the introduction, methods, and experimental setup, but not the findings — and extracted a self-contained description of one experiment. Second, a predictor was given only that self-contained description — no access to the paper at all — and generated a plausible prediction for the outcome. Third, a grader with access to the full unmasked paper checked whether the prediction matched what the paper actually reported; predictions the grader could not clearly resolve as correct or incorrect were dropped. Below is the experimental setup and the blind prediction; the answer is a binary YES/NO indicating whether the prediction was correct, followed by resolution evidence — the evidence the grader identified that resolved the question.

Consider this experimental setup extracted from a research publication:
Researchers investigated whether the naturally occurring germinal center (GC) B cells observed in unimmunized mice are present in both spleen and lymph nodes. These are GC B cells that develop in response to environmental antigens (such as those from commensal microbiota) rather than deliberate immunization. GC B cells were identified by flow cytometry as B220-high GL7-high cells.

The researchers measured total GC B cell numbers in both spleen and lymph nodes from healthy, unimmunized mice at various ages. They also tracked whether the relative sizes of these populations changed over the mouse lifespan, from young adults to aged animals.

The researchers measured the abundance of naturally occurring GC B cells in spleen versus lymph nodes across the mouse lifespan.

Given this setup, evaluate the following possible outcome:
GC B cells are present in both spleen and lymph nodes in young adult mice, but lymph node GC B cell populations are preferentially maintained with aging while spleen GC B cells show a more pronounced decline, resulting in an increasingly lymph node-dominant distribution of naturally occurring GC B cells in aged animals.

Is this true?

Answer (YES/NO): NO